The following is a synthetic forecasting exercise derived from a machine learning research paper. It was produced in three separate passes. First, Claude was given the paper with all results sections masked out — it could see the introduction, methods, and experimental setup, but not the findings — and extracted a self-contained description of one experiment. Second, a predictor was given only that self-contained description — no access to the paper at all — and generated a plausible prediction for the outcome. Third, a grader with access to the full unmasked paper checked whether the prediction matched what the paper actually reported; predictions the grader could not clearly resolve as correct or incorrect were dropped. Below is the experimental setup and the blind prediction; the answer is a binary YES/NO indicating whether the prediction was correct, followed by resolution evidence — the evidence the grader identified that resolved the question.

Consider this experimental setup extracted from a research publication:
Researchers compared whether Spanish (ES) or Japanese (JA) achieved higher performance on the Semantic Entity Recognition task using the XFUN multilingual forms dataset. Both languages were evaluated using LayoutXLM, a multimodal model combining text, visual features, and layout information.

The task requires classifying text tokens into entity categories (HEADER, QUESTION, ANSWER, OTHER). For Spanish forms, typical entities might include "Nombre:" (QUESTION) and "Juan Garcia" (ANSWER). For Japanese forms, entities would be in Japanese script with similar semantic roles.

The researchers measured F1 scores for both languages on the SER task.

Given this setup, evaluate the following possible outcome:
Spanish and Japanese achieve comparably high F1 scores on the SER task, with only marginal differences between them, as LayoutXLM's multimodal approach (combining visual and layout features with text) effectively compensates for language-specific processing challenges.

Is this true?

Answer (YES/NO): NO